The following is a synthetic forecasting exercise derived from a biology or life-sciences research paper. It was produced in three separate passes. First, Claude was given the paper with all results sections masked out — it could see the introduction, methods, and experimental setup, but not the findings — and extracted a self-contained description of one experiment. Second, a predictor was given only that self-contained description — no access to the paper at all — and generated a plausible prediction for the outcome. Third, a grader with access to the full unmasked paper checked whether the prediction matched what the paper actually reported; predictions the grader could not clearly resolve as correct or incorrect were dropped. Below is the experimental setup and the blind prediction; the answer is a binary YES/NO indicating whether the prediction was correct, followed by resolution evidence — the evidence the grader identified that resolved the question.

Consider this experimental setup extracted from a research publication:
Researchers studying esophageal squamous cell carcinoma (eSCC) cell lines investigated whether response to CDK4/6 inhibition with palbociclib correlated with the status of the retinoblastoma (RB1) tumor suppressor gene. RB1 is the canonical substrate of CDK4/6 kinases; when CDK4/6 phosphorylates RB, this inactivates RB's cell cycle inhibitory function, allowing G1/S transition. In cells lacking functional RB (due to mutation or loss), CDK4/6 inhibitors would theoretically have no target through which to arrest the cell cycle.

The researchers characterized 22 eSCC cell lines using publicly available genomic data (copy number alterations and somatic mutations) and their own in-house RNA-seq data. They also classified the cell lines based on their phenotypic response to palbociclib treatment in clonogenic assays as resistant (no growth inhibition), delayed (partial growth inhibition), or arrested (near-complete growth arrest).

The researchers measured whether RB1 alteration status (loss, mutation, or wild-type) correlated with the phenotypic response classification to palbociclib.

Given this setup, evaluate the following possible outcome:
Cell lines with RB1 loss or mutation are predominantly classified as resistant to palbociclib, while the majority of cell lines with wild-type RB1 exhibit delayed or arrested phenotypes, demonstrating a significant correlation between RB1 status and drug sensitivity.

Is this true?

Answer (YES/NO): YES